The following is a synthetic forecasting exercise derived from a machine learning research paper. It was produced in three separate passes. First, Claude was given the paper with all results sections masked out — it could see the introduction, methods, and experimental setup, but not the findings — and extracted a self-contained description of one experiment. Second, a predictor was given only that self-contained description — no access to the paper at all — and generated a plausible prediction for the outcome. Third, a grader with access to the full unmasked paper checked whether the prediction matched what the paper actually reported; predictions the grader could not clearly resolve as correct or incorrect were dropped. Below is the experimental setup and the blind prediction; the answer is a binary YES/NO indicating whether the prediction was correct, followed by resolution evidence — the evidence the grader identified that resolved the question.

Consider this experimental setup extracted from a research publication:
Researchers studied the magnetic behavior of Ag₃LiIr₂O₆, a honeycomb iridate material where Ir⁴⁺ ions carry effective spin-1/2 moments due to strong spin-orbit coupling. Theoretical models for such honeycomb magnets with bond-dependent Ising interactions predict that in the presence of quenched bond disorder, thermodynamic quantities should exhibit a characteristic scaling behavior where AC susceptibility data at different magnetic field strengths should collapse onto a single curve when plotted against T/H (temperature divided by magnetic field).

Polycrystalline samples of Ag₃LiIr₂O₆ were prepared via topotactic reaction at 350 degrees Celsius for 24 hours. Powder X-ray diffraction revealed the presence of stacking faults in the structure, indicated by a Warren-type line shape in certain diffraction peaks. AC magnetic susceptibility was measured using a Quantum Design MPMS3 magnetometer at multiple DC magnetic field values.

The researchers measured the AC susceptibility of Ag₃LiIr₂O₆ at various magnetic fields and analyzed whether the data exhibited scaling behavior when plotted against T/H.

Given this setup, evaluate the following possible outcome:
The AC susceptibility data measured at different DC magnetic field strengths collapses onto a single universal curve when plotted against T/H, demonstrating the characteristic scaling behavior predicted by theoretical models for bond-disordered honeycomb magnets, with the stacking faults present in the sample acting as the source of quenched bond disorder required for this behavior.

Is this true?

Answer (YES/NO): NO